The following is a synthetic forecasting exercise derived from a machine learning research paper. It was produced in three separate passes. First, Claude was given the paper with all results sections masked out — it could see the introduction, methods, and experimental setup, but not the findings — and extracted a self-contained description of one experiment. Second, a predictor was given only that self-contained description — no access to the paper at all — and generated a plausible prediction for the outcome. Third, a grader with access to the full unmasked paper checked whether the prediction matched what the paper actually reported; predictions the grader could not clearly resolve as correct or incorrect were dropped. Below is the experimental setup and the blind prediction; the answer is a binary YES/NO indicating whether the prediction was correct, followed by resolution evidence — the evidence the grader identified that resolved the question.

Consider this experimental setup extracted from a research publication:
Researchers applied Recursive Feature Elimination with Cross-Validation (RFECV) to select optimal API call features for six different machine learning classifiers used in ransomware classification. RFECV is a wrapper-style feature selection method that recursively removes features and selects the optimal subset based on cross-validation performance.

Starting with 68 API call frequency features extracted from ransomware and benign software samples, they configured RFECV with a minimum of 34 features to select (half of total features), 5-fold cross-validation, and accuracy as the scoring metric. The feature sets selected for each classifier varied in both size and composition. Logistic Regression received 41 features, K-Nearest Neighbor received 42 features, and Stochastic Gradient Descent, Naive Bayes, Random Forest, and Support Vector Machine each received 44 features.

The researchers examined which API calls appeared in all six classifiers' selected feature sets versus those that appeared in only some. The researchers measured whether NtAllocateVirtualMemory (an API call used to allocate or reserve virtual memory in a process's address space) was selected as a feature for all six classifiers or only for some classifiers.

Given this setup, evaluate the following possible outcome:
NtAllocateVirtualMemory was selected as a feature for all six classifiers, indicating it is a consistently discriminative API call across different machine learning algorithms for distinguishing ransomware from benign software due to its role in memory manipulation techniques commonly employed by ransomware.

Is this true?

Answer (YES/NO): NO